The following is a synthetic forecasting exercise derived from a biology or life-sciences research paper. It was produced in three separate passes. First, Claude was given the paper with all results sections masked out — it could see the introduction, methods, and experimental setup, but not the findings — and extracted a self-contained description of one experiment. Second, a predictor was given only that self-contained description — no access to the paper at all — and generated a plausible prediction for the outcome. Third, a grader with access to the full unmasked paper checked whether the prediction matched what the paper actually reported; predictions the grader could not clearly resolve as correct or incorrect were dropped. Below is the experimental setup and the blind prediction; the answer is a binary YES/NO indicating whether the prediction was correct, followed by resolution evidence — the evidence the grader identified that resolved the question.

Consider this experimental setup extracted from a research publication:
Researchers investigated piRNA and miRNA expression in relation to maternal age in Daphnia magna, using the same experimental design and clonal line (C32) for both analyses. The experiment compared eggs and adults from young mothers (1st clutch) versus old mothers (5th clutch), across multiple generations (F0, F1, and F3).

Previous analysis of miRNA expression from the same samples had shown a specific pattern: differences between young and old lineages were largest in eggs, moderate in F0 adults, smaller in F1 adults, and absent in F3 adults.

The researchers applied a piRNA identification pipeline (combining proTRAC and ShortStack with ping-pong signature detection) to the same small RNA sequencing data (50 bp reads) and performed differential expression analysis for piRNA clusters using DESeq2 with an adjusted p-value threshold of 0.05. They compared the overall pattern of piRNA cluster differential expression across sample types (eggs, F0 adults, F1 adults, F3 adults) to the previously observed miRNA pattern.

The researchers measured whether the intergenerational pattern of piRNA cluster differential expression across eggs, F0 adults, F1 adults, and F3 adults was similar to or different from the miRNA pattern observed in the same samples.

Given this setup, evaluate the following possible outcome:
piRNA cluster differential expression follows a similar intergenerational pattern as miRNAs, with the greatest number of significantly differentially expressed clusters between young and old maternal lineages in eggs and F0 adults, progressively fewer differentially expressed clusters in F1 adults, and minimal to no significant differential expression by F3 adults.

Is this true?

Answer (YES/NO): YES